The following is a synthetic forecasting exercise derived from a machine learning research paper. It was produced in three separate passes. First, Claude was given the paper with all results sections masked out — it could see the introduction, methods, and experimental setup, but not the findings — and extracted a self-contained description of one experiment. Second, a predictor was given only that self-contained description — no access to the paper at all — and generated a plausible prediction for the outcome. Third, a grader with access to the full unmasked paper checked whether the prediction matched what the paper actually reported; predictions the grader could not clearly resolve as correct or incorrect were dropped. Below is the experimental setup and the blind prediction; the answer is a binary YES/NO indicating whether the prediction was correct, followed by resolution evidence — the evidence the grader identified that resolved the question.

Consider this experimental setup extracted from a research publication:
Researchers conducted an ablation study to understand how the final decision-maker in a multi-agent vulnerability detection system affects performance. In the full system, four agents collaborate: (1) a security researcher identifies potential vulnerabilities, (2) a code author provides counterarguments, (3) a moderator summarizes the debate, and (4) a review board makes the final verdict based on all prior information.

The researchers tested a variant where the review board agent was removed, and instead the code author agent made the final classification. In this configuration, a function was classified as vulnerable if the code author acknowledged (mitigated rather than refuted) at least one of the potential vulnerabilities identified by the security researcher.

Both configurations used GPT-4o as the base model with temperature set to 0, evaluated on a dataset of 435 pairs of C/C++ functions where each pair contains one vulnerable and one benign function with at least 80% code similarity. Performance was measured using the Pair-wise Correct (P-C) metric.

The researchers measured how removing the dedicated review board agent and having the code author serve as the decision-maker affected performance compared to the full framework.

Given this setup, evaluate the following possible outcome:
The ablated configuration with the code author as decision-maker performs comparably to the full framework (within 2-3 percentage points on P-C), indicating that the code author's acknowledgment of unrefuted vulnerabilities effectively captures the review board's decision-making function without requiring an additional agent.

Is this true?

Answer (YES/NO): NO